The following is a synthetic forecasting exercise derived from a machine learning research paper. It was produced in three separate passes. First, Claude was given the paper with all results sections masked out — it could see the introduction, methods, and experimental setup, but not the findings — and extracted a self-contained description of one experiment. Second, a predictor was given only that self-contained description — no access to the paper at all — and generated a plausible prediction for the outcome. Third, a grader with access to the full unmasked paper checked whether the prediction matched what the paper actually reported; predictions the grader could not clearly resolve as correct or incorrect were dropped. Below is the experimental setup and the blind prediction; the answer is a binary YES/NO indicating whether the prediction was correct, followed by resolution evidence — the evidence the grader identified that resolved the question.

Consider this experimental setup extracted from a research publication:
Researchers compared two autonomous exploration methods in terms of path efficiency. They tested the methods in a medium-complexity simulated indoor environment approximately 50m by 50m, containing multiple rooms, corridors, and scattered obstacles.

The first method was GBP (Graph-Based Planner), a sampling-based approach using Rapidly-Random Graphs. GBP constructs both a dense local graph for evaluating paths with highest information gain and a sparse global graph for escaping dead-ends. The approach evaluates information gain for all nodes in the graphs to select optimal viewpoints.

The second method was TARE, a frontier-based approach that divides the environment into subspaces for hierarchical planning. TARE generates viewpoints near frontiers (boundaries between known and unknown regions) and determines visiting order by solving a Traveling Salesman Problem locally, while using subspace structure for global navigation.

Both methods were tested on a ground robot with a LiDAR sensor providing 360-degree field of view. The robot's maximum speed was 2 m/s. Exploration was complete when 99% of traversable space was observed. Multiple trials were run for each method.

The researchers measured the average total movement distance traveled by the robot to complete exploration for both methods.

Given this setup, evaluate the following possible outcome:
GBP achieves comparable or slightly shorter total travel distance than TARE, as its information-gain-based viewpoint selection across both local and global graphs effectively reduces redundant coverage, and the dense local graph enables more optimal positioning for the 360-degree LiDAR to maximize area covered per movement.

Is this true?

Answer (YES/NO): NO